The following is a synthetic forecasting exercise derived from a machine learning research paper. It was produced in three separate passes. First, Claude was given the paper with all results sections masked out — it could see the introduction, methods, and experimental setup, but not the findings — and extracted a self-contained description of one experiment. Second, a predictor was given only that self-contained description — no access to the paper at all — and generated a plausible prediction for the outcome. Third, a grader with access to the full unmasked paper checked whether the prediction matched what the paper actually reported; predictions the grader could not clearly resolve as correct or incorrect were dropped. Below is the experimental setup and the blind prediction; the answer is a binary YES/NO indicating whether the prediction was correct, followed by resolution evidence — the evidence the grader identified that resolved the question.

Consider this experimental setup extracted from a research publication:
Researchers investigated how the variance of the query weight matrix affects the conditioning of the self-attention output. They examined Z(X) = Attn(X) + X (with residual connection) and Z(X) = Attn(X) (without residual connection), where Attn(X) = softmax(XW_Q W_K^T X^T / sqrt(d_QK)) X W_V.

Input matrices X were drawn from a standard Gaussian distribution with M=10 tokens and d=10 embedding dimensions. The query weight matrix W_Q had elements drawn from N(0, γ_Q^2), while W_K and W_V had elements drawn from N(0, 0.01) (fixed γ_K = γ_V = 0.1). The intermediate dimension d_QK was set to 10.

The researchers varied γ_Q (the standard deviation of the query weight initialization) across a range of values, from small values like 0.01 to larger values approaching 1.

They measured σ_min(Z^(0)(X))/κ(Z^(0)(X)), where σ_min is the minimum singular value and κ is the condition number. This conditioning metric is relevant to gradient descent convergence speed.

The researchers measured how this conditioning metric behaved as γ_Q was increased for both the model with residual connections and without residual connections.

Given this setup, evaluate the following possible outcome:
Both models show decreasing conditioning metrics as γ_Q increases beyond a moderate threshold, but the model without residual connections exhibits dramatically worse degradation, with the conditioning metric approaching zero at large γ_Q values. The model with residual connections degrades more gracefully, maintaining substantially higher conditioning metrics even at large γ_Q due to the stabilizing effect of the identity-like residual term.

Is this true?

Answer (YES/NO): NO